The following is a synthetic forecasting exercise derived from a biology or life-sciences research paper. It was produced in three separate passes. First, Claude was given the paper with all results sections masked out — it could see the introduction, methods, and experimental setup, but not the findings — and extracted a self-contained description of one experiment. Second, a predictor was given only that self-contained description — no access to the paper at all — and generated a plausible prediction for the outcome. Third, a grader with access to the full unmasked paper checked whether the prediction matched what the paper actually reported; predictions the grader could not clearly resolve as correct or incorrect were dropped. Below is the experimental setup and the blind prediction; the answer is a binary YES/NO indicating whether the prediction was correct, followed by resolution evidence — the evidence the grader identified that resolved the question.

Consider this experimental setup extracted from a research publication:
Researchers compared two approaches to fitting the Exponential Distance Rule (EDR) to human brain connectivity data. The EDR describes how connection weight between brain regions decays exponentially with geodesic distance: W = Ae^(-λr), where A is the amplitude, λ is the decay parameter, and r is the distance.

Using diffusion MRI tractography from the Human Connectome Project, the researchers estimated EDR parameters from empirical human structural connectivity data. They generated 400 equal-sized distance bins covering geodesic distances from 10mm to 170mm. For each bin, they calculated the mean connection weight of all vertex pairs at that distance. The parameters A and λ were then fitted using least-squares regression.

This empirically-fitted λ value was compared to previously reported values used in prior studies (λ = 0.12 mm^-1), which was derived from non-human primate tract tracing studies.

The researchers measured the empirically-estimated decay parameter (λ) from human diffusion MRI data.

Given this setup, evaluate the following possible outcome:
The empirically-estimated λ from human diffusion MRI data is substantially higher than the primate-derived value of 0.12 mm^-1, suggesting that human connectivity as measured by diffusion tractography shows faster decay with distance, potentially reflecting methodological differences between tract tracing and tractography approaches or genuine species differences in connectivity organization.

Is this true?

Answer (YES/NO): YES